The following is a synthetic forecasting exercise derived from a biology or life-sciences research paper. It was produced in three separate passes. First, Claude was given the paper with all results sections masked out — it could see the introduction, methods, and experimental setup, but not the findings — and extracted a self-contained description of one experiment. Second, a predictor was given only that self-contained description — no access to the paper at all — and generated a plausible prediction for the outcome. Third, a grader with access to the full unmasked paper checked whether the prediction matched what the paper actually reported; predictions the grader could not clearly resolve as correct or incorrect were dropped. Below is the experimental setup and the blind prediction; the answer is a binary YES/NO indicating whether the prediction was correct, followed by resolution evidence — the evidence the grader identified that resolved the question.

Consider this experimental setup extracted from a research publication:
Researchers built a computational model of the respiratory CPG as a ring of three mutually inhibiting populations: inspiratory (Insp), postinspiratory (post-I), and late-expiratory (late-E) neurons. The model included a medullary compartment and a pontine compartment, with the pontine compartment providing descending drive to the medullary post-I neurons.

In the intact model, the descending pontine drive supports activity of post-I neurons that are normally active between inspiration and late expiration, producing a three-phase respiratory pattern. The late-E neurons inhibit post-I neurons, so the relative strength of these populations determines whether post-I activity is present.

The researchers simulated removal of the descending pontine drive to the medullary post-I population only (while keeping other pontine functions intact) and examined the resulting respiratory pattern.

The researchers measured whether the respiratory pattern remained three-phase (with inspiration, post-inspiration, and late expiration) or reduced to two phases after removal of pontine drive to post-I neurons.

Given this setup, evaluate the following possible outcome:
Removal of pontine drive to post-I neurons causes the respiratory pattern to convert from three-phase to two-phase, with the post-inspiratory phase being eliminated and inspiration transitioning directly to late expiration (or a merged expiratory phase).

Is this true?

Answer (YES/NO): YES